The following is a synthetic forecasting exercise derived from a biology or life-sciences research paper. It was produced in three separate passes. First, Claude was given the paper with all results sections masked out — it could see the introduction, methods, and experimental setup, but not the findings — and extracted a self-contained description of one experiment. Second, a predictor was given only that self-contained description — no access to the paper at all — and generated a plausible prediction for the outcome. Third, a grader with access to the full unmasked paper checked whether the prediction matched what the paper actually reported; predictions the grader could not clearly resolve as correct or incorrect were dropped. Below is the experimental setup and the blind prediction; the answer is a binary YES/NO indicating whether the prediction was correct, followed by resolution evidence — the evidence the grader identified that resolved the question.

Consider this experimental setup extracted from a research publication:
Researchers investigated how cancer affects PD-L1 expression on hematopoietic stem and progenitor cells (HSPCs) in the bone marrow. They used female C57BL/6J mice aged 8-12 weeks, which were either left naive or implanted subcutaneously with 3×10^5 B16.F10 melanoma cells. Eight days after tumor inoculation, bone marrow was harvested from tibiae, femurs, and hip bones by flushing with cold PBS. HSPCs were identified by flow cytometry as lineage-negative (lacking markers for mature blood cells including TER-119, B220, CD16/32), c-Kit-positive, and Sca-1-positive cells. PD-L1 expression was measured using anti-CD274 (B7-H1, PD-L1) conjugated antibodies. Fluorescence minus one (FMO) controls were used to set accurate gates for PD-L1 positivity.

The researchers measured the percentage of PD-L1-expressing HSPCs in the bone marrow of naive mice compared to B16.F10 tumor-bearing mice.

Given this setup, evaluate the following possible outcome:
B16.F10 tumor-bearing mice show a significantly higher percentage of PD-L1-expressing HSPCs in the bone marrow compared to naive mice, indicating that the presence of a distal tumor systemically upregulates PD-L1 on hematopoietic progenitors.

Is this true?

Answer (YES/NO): NO